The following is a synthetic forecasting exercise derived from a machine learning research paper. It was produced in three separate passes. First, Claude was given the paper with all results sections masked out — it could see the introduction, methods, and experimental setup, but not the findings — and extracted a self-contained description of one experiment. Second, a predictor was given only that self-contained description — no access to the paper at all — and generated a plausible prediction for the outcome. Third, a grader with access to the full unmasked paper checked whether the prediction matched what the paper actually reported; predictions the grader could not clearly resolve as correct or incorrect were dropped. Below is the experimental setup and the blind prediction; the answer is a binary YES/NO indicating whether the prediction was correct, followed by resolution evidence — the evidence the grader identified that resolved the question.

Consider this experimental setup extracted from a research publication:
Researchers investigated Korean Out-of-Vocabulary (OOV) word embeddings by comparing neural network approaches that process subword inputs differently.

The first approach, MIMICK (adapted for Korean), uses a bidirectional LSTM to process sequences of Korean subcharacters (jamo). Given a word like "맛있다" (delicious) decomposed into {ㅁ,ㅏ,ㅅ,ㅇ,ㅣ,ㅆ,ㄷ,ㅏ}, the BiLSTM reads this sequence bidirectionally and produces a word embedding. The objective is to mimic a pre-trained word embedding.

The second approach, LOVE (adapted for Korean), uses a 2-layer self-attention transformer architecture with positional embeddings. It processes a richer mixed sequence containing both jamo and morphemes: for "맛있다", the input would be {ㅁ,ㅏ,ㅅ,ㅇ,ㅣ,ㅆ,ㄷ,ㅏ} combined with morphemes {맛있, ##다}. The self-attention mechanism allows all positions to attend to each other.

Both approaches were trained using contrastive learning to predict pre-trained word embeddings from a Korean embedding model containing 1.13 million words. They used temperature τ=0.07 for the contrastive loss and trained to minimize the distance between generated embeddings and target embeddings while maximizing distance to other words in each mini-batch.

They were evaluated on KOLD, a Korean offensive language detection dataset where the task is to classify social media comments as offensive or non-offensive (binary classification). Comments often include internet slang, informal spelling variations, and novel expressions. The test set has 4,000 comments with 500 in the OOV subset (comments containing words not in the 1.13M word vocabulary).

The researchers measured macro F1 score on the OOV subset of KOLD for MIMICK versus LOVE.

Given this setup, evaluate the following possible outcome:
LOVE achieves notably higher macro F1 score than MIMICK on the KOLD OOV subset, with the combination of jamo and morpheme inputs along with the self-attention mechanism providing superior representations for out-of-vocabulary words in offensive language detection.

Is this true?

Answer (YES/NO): YES